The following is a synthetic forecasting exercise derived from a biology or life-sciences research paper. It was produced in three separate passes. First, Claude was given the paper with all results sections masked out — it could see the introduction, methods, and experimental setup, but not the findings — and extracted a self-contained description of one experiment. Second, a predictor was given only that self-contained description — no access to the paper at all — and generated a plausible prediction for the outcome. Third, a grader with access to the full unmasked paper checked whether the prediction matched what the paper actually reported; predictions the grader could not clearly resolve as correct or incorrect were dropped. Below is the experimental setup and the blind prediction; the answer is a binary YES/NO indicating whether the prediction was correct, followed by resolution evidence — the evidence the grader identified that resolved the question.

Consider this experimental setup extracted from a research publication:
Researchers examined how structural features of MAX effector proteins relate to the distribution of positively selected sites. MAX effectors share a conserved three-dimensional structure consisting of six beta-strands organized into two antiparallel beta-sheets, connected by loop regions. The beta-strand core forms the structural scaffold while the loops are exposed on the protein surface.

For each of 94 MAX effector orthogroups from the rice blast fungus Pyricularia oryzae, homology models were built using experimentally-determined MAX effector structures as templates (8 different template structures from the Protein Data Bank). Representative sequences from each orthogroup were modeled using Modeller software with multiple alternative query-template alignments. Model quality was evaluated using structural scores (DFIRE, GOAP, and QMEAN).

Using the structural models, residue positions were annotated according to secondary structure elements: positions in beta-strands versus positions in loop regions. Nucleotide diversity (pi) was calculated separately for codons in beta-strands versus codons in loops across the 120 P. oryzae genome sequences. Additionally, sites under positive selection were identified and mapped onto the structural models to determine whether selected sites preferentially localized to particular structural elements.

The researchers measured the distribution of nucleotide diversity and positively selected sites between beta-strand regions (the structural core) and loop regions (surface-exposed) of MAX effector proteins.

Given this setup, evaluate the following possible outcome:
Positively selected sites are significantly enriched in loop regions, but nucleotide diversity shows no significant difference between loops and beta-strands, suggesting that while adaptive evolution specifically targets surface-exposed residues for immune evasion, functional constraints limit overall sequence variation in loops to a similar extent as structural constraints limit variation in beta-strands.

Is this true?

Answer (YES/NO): NO